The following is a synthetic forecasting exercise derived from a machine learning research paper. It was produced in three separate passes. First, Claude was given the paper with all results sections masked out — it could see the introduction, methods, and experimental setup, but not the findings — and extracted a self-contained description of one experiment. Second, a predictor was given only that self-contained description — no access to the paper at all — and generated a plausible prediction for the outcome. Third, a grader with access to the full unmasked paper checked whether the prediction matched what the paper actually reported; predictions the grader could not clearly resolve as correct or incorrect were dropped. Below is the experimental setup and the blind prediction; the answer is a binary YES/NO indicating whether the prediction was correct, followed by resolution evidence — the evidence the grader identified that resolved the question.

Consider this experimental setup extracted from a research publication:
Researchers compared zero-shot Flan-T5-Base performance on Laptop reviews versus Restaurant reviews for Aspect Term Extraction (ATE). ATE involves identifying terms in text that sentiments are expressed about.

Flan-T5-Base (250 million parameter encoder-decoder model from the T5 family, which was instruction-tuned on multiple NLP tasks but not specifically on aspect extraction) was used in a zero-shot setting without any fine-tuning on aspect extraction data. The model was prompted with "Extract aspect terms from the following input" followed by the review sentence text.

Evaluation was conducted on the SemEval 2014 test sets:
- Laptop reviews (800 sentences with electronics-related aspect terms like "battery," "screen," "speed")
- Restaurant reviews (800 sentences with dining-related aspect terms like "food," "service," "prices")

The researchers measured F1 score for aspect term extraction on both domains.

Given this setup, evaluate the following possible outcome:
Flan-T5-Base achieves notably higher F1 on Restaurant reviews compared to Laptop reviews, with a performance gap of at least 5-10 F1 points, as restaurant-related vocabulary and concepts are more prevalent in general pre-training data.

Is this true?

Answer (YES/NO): NO